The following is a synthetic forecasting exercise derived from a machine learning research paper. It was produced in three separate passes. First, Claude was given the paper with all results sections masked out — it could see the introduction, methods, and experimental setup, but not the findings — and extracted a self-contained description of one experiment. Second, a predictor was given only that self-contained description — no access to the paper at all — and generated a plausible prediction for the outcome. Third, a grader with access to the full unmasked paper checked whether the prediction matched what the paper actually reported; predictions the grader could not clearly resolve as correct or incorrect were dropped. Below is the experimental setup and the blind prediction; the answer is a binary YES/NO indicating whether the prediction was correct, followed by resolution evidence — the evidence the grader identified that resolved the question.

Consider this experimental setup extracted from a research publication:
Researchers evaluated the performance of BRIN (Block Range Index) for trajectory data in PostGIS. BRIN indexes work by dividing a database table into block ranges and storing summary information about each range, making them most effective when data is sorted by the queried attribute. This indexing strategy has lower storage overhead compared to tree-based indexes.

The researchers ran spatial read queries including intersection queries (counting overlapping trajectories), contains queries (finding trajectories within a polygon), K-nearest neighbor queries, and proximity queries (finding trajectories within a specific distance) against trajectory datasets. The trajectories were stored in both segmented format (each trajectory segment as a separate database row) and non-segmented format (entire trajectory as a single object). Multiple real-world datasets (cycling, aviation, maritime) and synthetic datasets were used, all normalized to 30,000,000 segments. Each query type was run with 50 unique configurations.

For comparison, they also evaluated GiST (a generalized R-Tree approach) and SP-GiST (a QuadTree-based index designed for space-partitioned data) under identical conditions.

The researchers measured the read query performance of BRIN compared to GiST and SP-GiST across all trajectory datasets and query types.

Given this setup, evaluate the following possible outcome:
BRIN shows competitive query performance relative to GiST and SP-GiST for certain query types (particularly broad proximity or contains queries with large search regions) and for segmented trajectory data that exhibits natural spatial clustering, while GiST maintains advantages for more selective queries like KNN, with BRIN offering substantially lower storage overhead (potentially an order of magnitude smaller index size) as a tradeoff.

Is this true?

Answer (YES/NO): NO